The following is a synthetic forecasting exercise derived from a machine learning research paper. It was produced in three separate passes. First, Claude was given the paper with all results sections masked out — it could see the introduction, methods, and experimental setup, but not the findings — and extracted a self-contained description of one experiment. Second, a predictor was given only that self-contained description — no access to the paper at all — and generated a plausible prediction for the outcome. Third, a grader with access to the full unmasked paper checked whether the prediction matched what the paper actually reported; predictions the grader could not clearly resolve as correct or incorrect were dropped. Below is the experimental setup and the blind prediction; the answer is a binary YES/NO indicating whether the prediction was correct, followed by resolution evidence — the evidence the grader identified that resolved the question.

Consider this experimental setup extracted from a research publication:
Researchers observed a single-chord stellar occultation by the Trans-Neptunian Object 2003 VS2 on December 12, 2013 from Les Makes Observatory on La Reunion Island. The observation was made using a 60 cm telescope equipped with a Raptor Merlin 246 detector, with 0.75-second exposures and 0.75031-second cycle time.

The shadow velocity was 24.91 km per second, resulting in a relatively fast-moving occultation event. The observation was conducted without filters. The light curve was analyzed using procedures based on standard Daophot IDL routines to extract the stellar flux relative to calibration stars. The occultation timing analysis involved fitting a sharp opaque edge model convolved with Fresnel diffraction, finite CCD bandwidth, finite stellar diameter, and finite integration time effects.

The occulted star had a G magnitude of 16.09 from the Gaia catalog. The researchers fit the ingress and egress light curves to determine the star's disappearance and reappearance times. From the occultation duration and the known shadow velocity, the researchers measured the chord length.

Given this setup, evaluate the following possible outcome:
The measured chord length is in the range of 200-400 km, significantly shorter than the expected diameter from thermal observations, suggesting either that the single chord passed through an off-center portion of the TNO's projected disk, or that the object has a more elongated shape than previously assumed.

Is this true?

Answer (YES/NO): YES